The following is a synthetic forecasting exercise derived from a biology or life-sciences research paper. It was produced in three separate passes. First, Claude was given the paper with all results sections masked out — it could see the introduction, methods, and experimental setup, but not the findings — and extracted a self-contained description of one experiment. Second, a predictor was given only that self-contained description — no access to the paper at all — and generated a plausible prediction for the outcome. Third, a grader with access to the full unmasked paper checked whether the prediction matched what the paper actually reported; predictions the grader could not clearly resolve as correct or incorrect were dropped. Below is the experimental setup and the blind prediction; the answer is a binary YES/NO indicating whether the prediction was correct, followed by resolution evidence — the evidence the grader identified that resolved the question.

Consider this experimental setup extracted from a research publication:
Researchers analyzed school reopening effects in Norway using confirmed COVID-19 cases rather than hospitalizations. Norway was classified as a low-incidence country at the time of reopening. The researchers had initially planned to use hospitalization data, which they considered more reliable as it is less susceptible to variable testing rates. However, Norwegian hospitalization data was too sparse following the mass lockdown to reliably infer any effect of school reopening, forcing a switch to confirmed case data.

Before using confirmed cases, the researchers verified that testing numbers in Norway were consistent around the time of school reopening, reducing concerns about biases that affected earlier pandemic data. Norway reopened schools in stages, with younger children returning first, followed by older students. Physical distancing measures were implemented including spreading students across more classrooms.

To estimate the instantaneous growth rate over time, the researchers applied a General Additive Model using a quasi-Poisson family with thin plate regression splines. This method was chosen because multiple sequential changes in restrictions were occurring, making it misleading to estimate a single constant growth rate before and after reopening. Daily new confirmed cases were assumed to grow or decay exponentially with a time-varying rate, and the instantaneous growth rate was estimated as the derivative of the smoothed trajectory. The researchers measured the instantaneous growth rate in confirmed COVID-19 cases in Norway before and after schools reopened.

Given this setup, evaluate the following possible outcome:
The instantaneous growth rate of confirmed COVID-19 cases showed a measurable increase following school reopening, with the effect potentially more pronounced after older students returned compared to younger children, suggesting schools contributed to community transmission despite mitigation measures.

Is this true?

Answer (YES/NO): NO